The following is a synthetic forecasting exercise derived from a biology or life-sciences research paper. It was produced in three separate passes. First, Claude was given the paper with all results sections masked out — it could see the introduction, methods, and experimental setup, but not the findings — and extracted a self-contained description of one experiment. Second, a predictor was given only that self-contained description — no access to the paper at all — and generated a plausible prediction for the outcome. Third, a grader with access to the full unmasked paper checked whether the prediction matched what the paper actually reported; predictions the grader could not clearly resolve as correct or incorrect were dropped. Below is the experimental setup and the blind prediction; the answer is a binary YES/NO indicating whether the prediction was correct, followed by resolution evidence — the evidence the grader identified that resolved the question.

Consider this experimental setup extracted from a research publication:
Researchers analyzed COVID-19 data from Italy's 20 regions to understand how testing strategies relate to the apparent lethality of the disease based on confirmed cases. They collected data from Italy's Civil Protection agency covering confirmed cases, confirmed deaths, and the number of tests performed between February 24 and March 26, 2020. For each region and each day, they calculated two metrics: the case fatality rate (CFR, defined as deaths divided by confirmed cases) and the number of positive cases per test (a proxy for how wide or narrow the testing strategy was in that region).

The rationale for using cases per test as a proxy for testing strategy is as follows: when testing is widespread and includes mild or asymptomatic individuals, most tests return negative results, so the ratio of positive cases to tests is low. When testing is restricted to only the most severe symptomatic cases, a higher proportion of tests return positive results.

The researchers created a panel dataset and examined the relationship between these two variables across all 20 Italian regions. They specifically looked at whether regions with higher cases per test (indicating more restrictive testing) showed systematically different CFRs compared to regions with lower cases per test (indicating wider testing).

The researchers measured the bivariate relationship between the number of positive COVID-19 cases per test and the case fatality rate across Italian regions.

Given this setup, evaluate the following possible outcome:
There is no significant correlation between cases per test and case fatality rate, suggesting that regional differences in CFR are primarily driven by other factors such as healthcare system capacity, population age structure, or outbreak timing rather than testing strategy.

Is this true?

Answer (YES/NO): NO